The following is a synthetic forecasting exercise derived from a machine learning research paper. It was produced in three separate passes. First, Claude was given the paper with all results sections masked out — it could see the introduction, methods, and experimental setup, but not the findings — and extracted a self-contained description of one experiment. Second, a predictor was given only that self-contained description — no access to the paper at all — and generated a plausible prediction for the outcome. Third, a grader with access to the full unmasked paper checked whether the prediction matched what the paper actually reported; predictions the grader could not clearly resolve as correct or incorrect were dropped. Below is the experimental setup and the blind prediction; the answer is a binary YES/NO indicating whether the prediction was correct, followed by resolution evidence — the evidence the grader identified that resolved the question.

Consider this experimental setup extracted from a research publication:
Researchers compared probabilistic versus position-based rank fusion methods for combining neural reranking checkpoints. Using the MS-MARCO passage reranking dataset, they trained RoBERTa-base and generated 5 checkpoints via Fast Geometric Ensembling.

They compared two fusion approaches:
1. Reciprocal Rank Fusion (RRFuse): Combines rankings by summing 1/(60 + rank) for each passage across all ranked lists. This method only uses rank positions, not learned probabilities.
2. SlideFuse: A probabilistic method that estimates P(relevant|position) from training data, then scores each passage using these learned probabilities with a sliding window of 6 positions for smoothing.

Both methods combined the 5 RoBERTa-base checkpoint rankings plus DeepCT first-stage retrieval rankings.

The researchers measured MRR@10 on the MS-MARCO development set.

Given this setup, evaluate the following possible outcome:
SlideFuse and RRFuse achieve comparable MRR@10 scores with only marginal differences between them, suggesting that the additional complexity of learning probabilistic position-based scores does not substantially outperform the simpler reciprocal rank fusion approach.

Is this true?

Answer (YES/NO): YES